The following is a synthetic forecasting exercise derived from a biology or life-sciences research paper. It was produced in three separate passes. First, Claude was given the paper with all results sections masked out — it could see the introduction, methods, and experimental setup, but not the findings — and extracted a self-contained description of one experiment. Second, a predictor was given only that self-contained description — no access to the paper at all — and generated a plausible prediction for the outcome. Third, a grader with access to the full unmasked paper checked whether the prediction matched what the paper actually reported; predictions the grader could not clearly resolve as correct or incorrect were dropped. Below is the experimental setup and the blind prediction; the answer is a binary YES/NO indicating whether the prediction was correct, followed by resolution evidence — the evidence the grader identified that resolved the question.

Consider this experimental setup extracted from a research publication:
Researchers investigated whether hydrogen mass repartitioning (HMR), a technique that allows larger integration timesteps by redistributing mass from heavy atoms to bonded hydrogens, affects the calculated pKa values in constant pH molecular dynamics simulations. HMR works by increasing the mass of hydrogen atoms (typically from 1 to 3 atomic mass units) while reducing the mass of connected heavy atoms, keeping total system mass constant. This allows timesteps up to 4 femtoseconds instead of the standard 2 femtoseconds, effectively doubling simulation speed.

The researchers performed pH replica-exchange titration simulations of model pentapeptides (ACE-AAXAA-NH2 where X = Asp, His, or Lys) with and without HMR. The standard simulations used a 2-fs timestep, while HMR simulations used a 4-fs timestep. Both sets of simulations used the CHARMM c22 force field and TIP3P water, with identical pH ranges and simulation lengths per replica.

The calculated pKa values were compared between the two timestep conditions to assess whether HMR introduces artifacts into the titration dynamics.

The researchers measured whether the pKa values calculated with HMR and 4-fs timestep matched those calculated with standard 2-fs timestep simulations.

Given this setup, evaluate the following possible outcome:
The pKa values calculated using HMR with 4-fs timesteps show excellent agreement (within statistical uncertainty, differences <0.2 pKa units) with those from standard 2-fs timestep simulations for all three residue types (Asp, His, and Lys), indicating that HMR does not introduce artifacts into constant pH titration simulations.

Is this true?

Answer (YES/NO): NO